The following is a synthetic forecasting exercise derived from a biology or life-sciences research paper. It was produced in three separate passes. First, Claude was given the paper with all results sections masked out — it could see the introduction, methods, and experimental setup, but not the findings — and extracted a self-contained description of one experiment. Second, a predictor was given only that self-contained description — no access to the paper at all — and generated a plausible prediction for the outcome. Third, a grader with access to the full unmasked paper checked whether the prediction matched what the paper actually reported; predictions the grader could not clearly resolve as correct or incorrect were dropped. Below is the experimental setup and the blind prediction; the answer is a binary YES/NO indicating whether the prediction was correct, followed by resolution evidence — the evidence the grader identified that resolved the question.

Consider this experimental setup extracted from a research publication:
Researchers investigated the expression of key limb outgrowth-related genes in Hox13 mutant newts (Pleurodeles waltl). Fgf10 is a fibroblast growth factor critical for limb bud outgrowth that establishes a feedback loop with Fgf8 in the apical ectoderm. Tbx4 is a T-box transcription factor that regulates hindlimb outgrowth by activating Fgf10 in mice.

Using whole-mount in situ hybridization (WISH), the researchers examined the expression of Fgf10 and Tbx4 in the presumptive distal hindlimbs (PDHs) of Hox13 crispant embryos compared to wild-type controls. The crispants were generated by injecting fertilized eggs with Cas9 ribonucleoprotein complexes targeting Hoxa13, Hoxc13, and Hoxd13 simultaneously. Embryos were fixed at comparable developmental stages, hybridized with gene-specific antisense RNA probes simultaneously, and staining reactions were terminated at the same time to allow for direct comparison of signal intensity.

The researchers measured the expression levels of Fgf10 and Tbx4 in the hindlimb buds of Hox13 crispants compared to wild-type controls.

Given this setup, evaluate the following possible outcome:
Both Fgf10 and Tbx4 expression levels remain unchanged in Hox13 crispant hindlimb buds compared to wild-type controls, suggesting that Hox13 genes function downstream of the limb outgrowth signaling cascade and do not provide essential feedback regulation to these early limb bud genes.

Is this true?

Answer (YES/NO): NO